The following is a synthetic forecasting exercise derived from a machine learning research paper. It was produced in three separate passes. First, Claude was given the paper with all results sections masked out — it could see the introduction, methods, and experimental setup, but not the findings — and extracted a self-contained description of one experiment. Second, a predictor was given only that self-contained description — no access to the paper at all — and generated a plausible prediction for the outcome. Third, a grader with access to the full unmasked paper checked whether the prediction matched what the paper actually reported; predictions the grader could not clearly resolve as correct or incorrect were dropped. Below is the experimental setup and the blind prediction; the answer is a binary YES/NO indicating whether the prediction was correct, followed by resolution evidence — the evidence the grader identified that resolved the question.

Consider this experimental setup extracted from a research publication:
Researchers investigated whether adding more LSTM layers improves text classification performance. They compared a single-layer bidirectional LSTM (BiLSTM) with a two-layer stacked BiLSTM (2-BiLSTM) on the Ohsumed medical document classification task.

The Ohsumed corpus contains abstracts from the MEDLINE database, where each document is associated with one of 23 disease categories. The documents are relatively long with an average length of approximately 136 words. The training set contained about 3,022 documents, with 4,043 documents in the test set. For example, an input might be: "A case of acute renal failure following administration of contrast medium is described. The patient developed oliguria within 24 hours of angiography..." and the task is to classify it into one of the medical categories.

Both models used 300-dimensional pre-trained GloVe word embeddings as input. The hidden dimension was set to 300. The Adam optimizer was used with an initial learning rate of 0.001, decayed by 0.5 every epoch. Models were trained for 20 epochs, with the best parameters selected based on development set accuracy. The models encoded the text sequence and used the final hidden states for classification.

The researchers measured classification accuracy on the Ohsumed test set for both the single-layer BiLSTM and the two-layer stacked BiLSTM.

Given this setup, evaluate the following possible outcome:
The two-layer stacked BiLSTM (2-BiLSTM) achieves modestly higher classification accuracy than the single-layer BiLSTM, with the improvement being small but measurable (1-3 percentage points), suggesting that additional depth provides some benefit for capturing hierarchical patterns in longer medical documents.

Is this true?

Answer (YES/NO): NO